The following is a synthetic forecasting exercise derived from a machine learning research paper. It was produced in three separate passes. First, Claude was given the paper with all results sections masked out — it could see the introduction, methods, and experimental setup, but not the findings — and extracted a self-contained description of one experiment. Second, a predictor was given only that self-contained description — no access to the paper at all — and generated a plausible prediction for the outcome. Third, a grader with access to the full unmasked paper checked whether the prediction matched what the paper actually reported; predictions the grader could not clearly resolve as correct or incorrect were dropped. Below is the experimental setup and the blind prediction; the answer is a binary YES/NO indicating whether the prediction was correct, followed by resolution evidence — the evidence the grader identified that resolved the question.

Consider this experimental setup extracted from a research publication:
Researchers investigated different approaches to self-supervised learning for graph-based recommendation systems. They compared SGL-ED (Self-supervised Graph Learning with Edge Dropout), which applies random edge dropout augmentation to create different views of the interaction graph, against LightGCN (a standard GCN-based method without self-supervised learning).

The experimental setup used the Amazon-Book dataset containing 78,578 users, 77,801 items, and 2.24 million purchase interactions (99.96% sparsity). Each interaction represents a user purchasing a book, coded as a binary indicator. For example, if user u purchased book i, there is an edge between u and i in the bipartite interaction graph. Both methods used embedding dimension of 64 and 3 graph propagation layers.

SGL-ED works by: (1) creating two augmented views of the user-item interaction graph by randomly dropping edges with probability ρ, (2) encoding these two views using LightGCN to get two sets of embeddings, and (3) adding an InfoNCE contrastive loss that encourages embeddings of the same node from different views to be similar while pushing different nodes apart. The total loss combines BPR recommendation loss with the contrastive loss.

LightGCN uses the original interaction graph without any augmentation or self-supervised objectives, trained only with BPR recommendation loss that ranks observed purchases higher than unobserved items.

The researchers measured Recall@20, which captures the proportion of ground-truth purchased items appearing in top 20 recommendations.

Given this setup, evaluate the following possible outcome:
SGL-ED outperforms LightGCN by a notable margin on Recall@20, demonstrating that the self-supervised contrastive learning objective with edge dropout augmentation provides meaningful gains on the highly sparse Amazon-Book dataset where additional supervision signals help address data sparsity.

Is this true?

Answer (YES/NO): YES